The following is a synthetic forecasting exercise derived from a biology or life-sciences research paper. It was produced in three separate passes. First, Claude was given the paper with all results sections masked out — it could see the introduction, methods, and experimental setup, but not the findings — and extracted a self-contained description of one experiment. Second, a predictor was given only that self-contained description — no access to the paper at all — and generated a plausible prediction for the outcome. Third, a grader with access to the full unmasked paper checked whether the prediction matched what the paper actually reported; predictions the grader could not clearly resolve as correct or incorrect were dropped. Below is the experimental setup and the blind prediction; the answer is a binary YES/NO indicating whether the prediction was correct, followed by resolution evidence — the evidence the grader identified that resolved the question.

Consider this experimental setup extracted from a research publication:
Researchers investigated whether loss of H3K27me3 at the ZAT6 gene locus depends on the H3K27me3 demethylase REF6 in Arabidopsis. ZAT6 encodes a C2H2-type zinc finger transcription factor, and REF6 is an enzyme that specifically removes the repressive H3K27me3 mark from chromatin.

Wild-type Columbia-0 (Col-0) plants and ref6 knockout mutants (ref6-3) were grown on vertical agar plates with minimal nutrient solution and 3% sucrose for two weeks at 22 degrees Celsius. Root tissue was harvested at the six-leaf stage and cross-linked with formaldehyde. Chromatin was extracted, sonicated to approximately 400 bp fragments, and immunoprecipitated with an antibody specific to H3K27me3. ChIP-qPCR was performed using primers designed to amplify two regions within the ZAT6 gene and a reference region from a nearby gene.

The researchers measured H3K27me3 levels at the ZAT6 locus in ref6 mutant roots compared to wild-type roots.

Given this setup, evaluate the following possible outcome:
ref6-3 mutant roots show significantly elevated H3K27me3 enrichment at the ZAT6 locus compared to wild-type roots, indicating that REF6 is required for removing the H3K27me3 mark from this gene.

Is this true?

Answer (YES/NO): YES